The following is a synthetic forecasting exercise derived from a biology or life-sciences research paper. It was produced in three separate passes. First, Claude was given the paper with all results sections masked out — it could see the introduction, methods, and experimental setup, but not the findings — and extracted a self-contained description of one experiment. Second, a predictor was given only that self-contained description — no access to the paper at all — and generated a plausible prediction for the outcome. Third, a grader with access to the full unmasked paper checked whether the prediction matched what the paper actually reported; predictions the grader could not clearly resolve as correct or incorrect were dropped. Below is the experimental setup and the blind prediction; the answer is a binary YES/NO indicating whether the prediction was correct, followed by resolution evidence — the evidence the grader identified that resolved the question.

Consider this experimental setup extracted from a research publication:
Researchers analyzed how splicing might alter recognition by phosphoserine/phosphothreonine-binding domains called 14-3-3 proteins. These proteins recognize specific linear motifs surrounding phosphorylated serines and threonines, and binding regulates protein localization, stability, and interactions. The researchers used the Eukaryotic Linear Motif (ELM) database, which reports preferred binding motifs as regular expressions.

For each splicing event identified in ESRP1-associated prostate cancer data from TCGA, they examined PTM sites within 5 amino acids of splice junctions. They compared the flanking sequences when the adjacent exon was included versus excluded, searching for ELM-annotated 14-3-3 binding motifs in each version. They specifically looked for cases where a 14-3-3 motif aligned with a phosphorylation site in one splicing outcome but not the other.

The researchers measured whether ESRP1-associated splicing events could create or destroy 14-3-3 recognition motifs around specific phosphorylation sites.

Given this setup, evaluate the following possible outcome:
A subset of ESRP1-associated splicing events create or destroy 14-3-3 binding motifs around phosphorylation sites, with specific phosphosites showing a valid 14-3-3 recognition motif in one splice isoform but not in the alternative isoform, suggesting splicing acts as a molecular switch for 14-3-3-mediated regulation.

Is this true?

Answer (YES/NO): YES